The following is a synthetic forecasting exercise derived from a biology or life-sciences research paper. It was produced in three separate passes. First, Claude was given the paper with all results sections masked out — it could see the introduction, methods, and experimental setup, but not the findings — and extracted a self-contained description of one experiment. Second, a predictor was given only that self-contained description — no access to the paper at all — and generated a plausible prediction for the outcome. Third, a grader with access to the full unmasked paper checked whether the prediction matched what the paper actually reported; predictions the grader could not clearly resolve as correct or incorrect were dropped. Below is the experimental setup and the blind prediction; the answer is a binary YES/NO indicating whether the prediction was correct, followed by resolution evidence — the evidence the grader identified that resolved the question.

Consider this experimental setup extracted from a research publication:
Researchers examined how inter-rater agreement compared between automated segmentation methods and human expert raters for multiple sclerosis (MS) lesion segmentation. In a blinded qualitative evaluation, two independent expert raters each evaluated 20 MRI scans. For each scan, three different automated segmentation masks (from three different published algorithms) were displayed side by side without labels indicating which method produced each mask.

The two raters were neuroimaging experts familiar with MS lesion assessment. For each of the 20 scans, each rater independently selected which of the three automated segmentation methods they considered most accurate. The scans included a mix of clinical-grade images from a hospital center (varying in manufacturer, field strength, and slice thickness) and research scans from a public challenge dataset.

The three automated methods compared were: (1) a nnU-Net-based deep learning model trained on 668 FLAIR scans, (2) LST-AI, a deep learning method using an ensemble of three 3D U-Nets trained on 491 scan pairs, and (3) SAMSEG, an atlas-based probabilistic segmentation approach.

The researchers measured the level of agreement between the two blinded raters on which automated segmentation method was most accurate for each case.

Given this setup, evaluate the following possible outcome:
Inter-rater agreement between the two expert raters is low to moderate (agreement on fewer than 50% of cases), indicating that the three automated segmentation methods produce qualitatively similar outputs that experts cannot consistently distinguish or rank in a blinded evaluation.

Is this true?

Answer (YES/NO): NO